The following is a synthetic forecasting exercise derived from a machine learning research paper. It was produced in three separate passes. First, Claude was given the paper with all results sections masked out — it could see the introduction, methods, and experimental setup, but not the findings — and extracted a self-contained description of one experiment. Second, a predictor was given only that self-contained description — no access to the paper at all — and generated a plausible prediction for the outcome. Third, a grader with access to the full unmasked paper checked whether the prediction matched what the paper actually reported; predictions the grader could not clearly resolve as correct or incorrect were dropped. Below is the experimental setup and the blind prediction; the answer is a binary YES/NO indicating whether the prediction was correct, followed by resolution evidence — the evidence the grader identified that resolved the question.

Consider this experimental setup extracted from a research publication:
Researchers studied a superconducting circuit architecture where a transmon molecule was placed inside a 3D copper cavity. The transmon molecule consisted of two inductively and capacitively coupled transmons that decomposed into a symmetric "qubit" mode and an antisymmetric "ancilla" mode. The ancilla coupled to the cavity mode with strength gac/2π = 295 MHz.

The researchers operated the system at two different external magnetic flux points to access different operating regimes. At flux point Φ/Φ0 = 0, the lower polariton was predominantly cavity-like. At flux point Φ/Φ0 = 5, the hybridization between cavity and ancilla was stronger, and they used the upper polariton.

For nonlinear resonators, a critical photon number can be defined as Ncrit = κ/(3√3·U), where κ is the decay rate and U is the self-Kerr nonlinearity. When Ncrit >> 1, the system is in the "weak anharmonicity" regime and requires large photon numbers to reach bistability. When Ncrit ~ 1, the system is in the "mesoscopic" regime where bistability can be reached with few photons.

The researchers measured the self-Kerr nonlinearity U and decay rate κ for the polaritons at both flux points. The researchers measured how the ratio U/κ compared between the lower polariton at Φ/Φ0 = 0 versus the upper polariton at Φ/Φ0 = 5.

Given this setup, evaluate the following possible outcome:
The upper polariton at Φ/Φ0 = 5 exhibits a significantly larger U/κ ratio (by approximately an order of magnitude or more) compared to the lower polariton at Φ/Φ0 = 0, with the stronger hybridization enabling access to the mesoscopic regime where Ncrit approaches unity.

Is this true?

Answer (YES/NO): YES